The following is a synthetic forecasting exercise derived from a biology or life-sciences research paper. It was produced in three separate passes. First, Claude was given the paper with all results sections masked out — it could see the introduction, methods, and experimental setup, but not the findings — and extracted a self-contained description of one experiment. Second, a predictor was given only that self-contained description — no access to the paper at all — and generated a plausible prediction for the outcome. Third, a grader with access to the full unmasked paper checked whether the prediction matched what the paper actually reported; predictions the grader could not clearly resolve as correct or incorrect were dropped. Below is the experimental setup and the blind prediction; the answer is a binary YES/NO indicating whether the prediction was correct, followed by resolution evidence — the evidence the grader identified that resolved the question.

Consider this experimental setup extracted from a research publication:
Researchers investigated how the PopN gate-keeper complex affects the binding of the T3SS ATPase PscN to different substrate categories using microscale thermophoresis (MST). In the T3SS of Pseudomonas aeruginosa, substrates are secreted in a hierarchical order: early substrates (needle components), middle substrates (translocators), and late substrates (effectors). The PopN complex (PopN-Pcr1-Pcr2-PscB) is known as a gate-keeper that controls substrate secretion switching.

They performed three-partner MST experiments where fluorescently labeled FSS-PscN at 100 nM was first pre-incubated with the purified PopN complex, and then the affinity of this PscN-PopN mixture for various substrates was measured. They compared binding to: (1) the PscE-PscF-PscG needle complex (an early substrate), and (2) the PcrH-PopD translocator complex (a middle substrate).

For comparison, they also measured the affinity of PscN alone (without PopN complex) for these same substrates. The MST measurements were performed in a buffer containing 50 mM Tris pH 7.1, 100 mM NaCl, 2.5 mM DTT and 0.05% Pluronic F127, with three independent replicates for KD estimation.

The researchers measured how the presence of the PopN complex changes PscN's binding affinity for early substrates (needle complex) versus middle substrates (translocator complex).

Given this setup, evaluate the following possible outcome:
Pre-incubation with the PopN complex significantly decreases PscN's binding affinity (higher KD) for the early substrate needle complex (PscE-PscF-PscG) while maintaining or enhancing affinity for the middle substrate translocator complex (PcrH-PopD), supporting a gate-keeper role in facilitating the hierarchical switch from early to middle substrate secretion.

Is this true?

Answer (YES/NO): NO